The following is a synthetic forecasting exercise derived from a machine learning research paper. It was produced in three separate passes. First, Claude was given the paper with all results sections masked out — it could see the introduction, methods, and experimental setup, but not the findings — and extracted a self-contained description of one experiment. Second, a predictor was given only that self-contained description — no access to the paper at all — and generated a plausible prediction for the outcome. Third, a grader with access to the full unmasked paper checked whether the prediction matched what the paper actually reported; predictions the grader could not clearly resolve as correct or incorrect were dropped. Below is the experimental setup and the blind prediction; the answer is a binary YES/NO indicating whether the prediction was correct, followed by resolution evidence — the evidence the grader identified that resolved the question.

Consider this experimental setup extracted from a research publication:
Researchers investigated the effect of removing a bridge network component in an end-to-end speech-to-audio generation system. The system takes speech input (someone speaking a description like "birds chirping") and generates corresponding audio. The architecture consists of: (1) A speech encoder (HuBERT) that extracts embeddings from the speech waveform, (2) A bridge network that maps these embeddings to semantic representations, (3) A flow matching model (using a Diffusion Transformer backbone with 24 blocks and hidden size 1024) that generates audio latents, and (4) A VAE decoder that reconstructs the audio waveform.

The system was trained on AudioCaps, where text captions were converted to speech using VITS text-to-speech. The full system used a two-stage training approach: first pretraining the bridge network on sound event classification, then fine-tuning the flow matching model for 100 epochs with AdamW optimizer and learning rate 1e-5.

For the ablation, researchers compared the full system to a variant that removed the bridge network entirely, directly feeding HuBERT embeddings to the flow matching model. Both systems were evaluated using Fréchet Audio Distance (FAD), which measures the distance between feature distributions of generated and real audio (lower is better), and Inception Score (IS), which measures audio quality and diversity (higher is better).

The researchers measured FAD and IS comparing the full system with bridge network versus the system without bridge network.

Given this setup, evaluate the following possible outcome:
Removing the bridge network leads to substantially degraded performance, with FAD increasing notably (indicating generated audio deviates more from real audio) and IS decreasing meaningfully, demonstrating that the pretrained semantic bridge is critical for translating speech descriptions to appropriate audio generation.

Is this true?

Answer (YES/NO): YES